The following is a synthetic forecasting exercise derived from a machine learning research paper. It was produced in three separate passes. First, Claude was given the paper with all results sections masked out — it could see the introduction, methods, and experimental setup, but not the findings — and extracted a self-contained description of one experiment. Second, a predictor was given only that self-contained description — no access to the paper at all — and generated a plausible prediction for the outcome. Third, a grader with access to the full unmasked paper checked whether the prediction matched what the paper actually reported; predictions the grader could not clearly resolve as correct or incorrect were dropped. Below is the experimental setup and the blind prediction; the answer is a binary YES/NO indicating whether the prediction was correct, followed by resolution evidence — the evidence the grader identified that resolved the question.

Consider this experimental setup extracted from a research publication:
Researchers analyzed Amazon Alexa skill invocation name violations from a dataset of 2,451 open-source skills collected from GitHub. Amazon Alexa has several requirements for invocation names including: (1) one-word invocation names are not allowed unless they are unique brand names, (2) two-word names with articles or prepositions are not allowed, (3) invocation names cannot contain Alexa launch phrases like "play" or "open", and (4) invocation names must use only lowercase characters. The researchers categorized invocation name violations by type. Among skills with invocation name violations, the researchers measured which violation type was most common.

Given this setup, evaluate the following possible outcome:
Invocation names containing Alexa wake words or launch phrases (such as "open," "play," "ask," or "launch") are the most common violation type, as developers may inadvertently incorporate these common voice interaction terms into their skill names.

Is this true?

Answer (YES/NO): NO